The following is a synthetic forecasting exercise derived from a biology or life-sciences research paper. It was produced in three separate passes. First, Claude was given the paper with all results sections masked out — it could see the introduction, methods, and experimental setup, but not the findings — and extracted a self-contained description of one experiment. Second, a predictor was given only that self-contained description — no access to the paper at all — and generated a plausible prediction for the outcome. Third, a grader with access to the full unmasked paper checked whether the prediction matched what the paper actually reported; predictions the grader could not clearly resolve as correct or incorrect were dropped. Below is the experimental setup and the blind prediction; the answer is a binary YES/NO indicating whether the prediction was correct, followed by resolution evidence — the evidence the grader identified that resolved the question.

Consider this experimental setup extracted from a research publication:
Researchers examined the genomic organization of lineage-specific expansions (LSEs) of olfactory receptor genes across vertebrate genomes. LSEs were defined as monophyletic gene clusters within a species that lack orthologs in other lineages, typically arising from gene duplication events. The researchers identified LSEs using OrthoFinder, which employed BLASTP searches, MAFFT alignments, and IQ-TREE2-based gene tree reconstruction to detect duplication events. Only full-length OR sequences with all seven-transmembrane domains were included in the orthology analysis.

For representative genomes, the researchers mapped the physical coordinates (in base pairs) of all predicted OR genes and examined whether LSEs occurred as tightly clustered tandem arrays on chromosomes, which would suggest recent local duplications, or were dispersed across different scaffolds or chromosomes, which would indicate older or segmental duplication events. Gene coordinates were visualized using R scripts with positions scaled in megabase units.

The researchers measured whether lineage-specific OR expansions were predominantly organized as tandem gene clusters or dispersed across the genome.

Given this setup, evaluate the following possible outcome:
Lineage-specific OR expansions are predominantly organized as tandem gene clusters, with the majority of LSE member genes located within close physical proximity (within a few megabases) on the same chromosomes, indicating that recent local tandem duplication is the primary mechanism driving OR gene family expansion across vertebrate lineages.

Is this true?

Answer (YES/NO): YES